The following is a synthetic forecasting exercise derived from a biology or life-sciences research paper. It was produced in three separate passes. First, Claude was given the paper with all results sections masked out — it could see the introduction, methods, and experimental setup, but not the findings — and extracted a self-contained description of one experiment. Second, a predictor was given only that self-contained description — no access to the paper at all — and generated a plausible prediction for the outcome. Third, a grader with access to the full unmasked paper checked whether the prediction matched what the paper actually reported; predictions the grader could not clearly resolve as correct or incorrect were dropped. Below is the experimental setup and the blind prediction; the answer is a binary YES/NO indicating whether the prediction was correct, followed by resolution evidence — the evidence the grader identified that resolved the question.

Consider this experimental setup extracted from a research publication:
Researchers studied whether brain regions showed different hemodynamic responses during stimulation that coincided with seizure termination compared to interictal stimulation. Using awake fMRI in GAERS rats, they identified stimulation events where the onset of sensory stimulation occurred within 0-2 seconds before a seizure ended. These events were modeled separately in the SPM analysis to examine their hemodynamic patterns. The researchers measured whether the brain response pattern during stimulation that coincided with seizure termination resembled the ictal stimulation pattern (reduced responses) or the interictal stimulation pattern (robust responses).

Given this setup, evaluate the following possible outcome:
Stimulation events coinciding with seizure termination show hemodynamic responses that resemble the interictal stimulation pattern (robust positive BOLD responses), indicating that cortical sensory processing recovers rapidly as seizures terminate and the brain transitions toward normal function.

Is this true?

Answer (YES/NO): YES